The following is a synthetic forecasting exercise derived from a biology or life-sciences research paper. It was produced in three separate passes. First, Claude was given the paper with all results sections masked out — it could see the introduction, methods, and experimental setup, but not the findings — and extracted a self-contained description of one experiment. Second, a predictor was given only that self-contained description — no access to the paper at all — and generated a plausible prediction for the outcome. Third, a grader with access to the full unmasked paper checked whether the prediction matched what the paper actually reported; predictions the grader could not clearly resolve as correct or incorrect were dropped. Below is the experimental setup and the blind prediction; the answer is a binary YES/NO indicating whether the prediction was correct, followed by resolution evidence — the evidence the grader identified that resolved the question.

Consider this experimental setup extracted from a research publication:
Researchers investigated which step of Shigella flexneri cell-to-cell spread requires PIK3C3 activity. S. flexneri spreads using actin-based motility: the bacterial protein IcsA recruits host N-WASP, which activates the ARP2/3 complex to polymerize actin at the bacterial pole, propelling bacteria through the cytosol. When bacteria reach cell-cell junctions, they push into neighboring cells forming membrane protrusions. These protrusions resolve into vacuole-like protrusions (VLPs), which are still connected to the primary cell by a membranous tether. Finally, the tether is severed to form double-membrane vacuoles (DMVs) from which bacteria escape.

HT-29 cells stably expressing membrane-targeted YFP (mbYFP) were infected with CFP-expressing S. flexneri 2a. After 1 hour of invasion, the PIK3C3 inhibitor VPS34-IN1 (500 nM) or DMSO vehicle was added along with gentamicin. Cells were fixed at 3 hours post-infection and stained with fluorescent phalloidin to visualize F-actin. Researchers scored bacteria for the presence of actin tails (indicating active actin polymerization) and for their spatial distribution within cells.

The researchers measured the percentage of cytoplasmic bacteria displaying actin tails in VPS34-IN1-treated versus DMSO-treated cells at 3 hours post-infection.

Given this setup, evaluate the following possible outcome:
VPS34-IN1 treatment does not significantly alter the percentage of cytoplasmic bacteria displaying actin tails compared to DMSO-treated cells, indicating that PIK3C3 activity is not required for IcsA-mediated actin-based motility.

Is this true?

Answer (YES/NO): YES